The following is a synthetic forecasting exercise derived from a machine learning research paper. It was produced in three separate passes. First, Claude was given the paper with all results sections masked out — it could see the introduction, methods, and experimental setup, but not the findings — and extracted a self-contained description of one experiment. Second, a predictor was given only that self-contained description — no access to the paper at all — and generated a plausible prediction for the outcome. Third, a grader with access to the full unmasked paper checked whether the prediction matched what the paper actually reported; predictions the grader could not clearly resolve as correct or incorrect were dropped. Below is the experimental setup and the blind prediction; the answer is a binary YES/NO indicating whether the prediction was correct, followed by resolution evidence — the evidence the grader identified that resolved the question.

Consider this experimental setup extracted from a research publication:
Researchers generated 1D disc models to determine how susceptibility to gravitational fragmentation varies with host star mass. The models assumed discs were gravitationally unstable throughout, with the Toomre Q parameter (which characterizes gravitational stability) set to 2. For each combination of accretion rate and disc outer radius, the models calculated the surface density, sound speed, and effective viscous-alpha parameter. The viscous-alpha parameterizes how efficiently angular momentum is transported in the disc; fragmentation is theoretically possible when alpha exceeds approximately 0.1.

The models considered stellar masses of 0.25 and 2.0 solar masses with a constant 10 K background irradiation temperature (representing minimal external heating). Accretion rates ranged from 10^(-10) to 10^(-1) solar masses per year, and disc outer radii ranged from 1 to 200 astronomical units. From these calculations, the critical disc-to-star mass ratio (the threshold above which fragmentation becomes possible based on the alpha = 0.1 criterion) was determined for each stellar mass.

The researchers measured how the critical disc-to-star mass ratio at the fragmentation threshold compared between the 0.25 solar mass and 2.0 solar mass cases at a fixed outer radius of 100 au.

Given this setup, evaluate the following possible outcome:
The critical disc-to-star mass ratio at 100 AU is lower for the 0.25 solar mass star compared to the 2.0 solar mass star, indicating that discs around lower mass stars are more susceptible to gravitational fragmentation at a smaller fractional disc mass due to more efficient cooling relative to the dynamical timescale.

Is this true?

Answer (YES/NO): NO